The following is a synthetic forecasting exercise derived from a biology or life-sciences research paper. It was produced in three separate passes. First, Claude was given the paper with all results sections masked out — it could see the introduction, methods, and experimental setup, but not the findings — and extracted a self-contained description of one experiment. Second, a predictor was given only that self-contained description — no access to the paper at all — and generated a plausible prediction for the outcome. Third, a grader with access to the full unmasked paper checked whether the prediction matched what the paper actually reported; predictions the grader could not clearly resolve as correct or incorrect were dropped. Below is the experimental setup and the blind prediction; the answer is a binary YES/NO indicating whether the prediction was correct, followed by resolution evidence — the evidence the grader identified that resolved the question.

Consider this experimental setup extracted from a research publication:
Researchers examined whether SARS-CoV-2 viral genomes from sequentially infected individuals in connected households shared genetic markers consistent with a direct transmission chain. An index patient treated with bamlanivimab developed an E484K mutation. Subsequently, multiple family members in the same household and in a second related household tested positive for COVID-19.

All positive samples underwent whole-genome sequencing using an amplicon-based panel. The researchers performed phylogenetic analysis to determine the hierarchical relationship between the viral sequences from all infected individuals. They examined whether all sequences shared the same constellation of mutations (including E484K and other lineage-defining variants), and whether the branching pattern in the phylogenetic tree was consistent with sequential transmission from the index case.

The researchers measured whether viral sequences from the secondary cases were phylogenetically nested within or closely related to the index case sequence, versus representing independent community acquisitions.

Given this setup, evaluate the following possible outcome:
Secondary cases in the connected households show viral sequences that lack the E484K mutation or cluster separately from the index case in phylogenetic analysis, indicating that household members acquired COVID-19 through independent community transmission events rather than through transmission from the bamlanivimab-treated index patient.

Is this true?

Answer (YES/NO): NO